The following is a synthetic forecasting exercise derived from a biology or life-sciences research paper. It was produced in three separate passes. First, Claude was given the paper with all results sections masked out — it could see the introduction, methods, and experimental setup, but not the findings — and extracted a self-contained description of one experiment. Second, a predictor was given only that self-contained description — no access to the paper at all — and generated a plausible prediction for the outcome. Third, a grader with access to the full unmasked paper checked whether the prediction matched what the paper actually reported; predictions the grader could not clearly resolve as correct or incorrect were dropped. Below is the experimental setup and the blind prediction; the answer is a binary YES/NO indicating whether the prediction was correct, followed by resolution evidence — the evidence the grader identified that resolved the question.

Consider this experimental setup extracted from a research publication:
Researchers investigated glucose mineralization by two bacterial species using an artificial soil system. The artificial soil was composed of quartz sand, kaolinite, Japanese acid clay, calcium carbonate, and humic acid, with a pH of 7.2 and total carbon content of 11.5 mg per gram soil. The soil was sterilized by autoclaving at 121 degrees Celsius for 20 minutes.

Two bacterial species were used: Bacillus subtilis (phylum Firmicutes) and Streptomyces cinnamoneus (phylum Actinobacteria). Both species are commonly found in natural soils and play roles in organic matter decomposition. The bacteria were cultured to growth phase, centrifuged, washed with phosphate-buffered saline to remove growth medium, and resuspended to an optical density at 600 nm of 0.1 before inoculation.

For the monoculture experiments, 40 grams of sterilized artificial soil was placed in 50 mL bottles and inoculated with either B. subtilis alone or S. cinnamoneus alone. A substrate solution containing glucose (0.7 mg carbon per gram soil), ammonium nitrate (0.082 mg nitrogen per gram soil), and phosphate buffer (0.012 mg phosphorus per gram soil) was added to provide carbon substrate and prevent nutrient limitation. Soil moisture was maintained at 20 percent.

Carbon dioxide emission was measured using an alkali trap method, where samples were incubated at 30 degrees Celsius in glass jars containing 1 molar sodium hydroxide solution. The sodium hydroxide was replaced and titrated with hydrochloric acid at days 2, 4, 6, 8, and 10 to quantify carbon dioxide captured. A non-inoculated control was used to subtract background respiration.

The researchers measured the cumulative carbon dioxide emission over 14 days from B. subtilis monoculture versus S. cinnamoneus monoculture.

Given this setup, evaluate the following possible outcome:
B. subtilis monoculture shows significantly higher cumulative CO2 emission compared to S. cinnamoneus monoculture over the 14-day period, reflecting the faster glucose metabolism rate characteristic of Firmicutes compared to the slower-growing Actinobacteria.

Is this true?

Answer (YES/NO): YES